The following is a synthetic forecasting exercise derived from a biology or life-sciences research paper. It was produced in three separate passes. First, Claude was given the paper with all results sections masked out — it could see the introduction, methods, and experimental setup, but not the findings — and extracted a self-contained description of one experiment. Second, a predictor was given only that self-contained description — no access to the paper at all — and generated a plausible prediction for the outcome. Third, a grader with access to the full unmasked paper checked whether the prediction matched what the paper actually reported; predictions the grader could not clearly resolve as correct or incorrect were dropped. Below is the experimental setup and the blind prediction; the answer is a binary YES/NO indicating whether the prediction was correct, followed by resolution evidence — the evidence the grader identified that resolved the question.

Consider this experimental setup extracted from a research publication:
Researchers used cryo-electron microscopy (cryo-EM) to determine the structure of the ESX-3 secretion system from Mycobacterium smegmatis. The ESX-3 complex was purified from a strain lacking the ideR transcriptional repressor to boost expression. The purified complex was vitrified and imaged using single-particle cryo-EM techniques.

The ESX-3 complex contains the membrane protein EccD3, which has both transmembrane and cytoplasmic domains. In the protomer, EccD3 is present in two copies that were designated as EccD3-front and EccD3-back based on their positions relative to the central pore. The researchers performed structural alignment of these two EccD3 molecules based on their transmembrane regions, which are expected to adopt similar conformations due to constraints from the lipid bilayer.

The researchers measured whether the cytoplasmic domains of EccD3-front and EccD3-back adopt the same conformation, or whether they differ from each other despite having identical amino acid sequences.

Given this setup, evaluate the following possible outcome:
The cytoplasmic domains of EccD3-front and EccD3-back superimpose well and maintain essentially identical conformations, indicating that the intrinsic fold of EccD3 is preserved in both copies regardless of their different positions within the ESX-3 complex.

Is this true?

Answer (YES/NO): NO